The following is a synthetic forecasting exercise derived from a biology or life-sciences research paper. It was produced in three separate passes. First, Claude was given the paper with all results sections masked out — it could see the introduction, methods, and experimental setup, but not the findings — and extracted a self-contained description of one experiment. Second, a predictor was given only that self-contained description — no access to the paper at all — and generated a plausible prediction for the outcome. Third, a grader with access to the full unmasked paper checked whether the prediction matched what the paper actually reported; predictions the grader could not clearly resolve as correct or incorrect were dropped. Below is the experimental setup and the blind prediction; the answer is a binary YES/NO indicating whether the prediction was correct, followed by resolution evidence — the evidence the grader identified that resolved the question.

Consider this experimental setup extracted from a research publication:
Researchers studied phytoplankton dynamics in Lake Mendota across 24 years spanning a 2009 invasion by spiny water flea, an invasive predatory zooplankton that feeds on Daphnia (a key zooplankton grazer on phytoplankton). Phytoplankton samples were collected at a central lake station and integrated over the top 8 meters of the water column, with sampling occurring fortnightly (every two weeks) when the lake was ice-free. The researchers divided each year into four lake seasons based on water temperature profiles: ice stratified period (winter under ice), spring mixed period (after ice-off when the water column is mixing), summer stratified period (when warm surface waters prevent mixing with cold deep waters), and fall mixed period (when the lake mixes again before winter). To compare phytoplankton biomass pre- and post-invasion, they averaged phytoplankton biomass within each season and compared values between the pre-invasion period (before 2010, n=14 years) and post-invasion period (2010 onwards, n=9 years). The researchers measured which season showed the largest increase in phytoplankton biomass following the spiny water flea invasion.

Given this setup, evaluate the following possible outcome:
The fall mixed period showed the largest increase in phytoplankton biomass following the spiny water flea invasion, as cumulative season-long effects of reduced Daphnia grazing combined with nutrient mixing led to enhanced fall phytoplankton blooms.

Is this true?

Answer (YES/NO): NO